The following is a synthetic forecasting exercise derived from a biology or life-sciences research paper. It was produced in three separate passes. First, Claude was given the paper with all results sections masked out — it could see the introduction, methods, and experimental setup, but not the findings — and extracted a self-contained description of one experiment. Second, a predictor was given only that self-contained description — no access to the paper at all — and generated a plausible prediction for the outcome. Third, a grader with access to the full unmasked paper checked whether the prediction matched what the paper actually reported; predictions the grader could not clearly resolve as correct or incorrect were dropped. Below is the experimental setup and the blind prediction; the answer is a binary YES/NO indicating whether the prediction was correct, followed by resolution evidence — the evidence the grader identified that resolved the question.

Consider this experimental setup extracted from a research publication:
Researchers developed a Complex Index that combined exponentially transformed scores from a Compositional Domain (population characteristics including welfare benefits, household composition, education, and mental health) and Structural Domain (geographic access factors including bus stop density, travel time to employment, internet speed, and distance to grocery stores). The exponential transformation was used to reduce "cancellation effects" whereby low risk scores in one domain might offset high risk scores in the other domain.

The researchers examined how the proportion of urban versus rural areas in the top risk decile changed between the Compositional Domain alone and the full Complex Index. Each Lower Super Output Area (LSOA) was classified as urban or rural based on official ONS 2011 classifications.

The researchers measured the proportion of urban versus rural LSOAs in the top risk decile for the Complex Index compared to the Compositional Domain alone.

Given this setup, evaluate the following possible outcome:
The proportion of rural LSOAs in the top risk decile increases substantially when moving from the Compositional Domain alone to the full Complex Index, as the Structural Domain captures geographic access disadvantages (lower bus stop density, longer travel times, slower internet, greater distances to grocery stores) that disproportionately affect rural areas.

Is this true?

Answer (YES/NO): YES